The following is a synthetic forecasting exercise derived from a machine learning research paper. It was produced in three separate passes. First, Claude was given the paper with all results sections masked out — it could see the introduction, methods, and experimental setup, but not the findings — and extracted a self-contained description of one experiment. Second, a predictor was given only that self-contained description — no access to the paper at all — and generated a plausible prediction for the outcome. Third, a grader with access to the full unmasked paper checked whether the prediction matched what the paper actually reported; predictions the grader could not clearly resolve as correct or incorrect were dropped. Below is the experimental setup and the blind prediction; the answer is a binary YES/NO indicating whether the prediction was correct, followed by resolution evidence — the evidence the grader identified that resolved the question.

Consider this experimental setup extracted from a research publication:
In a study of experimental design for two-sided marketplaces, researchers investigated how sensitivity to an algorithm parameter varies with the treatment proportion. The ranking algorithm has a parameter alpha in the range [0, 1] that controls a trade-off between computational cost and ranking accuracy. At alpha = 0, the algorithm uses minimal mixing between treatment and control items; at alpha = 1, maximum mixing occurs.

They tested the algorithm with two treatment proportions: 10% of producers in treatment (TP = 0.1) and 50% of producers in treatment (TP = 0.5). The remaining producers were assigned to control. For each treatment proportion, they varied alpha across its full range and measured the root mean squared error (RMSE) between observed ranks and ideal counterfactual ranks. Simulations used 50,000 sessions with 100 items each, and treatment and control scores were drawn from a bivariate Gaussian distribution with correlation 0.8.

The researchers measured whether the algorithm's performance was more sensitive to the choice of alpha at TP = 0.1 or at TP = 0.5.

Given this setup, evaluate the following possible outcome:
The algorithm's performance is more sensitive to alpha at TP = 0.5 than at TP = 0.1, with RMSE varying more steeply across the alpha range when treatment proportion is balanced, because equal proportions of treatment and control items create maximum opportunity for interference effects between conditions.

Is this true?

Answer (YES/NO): NO